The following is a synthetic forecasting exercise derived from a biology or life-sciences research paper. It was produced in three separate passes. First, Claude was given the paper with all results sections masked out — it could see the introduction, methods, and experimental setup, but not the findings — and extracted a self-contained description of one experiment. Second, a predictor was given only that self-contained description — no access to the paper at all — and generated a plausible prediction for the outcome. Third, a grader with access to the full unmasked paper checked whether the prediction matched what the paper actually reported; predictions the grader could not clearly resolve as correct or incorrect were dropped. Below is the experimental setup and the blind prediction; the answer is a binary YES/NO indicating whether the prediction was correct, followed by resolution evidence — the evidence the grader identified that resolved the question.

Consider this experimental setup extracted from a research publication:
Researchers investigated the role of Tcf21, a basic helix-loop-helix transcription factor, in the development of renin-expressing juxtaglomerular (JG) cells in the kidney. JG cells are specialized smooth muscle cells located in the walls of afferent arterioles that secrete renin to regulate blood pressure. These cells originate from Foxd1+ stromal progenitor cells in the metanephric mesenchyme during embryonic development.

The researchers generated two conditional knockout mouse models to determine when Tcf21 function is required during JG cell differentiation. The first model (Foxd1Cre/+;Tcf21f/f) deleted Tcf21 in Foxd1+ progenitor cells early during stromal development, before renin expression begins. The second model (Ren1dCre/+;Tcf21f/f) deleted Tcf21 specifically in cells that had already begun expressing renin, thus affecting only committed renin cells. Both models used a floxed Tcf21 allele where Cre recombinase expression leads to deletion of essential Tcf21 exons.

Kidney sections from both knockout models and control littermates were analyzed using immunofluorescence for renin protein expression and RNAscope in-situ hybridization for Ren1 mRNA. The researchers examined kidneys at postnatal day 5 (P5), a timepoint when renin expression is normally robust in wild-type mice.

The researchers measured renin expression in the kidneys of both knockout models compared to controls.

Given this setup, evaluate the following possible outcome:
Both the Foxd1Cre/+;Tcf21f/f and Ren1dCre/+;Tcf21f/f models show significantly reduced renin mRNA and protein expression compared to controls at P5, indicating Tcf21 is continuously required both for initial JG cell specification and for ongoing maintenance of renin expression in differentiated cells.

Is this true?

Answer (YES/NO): NO